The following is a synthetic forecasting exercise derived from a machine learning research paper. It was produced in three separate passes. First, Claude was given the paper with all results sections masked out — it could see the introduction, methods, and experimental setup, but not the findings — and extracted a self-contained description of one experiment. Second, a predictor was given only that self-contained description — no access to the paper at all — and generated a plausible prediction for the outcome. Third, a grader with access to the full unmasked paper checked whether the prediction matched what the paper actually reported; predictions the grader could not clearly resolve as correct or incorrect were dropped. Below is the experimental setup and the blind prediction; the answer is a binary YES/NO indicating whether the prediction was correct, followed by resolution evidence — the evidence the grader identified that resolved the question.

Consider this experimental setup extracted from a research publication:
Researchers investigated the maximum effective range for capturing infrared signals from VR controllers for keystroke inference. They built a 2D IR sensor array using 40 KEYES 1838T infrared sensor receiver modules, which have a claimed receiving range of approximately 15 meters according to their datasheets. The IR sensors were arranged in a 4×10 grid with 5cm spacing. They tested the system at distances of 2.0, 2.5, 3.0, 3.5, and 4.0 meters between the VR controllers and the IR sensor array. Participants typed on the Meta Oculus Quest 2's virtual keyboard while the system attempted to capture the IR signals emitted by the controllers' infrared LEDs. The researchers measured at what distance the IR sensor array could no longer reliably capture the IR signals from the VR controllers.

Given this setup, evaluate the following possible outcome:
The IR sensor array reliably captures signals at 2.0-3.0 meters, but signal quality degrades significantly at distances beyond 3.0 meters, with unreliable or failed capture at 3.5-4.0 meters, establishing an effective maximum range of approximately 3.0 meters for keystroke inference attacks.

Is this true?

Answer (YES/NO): NO